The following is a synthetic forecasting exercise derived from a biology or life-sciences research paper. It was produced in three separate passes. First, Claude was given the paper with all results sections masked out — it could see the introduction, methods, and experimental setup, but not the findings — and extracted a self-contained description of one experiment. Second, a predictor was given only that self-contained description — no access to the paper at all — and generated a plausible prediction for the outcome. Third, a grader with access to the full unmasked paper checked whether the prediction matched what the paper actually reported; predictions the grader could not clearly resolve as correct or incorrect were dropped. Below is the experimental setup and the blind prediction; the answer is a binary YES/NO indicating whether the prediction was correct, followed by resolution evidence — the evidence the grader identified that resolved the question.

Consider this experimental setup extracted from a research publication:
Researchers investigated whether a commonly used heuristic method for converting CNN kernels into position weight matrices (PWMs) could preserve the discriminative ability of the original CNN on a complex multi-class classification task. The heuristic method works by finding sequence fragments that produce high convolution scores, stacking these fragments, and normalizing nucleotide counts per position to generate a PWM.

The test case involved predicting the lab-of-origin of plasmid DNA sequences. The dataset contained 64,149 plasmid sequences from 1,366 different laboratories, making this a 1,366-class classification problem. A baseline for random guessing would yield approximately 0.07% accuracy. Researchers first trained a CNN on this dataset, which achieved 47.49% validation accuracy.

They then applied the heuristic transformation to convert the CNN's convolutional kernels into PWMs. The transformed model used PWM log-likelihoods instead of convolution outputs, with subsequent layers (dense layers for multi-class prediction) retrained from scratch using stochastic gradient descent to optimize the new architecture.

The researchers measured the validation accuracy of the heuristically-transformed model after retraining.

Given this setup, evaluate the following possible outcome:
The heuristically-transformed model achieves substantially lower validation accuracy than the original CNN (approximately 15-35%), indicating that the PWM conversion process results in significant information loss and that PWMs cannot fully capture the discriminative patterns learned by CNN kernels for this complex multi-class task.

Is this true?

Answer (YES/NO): NO